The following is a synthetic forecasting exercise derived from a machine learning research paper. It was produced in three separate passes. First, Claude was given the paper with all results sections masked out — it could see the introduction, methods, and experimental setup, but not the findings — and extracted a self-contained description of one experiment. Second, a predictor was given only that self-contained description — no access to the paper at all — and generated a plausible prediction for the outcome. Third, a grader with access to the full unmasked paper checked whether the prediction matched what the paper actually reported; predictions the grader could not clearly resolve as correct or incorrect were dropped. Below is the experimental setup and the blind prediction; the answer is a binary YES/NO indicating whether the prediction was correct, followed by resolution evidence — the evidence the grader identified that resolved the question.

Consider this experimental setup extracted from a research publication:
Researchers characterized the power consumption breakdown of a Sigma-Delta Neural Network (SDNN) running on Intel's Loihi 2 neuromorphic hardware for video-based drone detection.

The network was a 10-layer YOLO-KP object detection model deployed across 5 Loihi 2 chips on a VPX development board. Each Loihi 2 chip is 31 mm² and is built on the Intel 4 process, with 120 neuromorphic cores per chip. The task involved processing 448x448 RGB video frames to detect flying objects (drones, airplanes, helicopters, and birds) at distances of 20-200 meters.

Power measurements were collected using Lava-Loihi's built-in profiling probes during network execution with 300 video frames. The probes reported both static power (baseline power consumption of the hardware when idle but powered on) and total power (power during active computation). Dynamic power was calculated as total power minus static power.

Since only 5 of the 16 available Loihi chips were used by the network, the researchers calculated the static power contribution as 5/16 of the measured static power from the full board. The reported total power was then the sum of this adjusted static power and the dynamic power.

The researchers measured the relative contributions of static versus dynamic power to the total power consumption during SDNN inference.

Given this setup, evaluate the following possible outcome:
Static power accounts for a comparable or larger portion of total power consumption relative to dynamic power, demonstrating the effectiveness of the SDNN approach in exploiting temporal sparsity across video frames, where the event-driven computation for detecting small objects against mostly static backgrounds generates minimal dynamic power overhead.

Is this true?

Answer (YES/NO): YES